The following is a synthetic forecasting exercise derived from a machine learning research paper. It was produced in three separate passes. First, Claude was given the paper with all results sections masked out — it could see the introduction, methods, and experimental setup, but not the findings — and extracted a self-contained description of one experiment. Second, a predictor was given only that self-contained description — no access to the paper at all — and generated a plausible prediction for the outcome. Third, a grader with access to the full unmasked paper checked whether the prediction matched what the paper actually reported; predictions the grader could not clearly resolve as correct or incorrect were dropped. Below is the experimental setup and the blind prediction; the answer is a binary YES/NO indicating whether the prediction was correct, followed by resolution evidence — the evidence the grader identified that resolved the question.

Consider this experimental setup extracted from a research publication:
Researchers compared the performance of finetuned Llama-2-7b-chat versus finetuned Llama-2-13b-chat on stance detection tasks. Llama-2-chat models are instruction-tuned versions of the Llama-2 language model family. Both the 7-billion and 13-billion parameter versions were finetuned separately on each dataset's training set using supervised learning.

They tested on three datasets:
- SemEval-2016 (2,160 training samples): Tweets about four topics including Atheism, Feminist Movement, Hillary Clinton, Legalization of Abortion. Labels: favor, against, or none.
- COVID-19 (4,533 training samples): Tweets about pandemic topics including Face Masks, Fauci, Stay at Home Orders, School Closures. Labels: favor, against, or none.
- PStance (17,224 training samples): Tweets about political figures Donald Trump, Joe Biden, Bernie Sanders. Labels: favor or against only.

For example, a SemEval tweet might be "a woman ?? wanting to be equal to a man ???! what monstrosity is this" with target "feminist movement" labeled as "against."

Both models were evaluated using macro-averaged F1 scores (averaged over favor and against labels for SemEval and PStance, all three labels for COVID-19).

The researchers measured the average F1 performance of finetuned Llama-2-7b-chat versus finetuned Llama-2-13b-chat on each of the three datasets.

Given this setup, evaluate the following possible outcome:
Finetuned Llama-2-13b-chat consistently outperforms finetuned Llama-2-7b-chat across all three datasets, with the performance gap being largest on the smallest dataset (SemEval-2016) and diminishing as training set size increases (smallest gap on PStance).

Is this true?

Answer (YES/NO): NO